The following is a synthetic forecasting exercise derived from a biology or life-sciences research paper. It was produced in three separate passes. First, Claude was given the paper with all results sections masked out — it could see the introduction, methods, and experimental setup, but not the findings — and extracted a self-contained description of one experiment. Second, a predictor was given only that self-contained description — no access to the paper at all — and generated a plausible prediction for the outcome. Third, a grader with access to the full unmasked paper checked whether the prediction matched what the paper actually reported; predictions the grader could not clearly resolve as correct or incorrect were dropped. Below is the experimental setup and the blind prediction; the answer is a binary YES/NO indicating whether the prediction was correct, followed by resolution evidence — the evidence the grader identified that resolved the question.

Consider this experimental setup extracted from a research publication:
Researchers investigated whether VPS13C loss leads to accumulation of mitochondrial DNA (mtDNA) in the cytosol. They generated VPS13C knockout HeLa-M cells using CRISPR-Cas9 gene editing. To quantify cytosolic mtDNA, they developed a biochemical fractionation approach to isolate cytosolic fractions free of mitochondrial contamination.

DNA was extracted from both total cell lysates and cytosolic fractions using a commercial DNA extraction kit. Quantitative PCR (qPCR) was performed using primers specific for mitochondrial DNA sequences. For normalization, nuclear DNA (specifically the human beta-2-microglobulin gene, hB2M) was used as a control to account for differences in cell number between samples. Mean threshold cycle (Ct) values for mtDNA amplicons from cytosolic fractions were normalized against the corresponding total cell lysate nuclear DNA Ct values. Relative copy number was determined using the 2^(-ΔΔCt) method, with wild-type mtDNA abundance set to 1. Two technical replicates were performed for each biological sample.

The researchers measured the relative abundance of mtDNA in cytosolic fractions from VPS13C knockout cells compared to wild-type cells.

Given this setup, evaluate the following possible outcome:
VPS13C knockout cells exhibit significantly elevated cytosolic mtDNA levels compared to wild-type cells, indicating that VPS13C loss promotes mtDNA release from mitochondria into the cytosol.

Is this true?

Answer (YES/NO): YES